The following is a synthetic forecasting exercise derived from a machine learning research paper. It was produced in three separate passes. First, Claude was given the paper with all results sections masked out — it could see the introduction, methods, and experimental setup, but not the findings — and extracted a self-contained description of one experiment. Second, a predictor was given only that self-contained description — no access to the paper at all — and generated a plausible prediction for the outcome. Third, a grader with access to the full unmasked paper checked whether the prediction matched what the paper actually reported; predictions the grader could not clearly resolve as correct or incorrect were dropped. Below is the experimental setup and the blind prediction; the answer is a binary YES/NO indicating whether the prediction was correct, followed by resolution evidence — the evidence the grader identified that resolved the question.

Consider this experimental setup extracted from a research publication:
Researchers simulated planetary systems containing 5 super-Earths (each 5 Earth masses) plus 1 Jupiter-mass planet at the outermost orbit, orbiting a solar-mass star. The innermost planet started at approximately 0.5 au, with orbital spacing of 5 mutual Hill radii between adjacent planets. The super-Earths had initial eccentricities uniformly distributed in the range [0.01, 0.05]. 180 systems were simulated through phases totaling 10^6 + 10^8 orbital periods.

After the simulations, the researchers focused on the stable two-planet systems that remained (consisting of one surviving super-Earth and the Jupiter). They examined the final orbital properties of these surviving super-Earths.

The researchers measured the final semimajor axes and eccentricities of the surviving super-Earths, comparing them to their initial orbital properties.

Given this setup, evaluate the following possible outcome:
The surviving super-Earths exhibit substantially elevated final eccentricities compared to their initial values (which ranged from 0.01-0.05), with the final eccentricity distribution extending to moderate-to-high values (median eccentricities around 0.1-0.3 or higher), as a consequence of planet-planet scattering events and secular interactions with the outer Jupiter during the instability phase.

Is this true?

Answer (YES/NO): YES